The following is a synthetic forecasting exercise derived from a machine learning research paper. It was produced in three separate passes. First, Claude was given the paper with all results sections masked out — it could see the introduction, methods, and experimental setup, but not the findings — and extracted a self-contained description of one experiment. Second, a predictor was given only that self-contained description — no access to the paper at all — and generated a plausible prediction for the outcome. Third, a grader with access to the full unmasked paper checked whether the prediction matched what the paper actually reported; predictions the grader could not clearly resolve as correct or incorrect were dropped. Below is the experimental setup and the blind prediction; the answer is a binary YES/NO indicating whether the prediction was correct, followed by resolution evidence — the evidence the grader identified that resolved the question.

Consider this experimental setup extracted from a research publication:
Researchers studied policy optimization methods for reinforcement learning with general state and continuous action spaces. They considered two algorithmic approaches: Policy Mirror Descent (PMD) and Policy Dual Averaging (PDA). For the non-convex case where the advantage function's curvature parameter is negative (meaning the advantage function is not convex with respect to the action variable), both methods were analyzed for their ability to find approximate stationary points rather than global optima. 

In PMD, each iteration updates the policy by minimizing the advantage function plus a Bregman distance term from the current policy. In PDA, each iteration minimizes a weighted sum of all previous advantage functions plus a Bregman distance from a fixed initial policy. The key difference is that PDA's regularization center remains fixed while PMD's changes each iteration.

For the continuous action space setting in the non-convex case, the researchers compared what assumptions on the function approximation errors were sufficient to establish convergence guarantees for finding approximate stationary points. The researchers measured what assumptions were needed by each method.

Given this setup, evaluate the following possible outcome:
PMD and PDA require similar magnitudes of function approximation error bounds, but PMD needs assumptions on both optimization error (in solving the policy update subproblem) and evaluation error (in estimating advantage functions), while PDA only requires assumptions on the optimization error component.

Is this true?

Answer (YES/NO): NO